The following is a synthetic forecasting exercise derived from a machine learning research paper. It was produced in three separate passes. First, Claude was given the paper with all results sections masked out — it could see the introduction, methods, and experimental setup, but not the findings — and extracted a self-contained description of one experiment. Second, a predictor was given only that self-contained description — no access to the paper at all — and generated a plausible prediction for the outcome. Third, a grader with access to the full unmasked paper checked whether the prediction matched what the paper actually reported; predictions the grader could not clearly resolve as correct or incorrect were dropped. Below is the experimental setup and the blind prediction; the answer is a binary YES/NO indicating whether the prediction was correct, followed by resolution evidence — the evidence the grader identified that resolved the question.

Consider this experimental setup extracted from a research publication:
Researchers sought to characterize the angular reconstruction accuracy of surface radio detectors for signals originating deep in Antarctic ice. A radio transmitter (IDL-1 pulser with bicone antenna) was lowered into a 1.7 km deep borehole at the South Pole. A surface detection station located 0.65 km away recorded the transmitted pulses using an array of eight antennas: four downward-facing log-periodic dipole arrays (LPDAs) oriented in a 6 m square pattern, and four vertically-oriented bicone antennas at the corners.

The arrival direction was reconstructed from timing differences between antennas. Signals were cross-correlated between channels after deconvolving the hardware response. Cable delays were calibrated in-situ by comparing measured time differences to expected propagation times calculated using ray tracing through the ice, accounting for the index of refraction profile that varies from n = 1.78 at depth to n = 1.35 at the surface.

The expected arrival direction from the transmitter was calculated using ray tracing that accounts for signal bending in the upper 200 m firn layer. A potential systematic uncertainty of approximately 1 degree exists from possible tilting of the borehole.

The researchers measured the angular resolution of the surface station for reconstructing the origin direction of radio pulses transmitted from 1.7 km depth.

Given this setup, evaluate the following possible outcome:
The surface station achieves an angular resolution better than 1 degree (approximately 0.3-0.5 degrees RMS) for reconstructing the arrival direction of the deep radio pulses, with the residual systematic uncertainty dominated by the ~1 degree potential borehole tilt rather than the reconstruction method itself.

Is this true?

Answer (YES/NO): NO